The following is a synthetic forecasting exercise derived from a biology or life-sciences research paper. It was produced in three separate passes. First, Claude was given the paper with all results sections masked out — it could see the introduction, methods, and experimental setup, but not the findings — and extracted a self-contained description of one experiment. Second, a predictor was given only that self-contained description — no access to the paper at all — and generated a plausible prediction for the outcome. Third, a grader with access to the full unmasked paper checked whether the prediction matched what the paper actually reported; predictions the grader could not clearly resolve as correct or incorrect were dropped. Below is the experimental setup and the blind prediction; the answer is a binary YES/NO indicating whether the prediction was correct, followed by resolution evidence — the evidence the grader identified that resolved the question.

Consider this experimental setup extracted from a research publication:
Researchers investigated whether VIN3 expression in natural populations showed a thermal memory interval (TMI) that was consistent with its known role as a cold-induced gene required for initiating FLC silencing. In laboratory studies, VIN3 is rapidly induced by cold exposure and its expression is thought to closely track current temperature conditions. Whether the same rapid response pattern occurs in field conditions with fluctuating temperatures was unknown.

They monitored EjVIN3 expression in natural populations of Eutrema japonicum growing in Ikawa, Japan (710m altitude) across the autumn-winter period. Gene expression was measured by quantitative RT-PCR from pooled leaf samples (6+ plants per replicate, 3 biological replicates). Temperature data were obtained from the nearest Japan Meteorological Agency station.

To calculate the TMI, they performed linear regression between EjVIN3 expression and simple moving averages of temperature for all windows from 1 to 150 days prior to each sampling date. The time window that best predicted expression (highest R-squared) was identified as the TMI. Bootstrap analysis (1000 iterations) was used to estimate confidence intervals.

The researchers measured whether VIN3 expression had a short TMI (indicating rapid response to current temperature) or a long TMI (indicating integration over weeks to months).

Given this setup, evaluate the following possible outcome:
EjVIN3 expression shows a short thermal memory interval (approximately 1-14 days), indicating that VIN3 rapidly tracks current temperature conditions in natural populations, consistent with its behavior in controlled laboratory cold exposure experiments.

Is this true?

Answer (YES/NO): YES